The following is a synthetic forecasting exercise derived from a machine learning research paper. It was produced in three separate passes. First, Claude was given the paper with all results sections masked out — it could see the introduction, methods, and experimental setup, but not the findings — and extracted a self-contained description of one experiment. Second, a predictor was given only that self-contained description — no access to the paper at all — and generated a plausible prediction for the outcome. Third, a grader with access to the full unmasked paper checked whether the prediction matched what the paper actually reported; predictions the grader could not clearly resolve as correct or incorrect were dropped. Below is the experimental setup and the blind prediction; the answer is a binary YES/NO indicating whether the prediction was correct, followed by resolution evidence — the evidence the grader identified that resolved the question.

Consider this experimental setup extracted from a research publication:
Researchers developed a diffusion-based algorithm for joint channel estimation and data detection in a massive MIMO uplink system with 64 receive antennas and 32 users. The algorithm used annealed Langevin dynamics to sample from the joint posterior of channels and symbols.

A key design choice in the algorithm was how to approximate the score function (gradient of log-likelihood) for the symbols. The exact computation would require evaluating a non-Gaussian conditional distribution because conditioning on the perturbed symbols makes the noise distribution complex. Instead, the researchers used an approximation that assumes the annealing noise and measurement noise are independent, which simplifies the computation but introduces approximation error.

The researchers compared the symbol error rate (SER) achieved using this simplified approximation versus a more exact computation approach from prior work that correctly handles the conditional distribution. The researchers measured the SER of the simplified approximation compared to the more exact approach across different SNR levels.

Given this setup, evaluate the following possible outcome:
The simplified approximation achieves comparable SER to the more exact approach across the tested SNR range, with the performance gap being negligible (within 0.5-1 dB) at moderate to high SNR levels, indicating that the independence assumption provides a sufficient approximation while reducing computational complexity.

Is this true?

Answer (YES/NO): NO